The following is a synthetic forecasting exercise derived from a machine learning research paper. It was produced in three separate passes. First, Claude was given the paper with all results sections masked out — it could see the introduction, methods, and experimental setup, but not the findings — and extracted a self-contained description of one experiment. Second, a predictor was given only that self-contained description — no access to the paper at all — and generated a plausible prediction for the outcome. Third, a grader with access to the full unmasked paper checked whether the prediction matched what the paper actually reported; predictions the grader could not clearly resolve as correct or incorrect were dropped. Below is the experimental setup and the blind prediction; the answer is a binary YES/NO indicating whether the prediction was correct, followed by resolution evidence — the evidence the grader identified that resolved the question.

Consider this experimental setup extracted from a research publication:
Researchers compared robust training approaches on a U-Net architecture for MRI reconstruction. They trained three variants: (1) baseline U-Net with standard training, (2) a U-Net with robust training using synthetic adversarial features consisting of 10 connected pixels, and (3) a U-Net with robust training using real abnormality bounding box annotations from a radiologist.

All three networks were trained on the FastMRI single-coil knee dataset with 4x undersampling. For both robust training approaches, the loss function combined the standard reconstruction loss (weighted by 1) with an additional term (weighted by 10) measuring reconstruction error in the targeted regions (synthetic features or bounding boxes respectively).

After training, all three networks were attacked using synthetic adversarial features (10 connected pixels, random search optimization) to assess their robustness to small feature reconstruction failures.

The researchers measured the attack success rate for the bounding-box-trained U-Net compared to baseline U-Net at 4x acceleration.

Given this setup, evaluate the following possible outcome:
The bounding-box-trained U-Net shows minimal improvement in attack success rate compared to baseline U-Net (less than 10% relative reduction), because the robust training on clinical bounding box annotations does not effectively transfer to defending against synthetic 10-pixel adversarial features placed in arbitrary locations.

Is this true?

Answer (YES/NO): YES